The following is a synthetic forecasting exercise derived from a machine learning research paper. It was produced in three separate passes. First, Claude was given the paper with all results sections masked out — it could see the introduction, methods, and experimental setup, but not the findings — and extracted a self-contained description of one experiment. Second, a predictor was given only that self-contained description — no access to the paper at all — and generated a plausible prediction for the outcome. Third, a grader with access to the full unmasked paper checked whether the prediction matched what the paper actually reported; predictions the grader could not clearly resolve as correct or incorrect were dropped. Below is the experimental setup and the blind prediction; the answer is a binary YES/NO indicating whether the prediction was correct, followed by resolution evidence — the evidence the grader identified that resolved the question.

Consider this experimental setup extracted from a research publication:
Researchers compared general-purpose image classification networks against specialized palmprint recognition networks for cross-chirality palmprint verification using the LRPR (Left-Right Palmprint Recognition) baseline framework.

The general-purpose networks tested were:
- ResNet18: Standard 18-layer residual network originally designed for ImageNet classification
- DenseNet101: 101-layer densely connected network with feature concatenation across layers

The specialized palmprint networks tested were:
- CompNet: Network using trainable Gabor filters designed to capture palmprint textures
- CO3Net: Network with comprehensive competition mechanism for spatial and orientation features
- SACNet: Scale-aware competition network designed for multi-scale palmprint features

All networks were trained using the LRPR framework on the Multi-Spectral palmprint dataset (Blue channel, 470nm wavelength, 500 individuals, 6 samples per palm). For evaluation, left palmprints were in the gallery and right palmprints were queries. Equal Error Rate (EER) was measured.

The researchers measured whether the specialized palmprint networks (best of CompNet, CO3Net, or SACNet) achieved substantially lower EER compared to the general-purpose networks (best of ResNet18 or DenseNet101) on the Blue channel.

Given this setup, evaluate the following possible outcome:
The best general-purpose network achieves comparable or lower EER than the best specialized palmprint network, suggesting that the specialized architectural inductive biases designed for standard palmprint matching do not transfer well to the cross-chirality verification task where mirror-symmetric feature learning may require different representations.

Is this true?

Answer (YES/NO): NO